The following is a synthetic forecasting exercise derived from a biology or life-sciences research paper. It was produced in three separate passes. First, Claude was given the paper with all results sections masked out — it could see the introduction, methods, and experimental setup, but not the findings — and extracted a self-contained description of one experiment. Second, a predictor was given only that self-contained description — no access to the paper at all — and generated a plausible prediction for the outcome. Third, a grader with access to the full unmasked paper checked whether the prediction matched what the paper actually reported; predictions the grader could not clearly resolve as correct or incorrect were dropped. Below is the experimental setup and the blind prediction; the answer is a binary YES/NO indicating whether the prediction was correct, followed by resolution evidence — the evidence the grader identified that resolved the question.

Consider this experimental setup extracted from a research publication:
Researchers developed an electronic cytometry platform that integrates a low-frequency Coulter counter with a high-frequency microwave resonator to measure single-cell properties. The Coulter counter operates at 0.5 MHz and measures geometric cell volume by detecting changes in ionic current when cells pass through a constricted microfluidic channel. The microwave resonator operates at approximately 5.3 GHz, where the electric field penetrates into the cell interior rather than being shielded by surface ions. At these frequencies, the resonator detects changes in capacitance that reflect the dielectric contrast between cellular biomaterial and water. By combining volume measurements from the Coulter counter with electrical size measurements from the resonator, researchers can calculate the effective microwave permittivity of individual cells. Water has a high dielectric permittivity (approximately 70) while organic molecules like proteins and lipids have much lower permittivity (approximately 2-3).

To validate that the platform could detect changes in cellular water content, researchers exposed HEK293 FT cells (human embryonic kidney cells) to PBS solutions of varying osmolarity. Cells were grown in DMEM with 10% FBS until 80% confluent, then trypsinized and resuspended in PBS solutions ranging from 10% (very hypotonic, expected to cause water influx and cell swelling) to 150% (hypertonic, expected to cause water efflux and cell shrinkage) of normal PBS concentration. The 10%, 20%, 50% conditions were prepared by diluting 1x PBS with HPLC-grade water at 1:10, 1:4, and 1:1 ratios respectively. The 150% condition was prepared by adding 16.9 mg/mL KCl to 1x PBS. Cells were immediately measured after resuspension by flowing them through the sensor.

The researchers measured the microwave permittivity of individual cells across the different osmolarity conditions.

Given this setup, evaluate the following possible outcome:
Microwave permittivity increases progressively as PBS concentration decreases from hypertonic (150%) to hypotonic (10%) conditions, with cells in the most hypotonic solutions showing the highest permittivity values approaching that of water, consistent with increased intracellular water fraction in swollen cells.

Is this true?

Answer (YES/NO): NO